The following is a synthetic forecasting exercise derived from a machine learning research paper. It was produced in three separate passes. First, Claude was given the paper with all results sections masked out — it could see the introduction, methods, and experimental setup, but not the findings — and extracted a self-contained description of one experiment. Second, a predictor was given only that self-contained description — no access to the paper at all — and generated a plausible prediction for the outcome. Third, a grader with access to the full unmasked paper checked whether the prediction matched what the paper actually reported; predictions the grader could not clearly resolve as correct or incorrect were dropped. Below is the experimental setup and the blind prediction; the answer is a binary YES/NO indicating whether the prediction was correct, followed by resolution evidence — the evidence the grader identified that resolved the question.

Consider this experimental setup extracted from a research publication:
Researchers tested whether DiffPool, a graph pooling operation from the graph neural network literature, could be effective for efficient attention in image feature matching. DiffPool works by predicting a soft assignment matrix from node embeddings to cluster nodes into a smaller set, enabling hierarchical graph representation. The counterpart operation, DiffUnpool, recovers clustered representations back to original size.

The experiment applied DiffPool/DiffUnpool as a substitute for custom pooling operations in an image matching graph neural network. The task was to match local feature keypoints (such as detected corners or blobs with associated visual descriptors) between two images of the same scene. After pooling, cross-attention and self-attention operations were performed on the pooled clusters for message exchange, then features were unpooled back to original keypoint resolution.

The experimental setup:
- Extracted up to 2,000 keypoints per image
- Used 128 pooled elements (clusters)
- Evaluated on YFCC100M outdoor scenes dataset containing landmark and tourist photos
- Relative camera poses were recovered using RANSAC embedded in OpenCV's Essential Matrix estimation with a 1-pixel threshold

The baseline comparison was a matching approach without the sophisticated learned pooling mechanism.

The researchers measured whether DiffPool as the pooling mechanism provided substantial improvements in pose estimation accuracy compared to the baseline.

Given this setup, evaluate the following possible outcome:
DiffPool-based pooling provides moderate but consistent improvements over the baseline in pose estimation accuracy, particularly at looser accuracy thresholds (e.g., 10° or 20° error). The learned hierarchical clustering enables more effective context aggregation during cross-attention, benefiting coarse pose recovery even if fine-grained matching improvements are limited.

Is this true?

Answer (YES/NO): NO